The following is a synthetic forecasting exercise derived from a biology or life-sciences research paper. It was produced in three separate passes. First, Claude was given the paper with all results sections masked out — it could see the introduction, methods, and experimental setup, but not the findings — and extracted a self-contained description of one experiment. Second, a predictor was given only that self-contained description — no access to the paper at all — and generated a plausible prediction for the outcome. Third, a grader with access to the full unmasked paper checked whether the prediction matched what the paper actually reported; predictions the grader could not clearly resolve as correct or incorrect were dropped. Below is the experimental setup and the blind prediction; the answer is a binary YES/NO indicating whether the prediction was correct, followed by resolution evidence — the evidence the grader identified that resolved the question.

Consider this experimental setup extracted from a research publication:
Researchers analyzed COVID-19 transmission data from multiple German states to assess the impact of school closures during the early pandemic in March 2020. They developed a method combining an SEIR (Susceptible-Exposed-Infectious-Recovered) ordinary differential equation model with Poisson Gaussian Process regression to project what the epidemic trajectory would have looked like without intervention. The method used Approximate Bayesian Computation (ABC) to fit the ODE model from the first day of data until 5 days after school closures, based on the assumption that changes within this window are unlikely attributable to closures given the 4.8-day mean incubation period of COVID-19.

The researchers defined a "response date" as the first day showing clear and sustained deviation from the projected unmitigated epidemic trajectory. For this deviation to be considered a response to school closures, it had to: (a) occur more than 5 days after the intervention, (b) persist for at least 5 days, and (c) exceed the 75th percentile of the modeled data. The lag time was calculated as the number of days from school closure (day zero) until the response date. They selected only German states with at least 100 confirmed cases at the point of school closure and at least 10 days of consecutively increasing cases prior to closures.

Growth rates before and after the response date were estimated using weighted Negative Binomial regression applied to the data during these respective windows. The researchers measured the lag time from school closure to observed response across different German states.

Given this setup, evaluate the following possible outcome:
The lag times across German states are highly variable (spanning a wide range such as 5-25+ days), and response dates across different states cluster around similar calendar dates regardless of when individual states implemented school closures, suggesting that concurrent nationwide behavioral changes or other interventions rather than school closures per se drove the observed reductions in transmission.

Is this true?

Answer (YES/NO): NO